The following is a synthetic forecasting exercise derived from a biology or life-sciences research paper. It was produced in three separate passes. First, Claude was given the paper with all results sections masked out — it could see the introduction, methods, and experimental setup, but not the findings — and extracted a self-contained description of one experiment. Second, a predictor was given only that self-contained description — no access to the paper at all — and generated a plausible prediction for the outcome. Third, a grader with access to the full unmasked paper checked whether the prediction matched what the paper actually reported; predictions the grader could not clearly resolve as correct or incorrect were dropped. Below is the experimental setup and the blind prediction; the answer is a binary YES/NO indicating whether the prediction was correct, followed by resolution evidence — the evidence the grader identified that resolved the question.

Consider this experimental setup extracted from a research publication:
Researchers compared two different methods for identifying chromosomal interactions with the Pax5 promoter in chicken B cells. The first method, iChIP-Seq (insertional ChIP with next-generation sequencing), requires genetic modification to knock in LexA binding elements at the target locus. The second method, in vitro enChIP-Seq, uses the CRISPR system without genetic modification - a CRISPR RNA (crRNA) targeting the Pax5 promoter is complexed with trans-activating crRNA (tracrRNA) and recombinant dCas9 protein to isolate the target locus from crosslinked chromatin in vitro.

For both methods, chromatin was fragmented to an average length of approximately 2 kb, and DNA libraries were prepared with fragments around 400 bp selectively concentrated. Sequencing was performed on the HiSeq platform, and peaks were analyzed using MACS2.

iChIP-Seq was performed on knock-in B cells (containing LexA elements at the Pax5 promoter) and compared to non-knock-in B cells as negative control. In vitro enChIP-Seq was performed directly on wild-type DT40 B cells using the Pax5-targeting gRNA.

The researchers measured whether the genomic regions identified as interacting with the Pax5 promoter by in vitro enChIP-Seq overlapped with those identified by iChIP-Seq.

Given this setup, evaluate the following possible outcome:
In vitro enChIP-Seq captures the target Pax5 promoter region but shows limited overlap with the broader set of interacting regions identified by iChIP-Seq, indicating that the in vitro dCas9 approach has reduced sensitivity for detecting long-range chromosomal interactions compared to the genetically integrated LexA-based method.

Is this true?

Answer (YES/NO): NO